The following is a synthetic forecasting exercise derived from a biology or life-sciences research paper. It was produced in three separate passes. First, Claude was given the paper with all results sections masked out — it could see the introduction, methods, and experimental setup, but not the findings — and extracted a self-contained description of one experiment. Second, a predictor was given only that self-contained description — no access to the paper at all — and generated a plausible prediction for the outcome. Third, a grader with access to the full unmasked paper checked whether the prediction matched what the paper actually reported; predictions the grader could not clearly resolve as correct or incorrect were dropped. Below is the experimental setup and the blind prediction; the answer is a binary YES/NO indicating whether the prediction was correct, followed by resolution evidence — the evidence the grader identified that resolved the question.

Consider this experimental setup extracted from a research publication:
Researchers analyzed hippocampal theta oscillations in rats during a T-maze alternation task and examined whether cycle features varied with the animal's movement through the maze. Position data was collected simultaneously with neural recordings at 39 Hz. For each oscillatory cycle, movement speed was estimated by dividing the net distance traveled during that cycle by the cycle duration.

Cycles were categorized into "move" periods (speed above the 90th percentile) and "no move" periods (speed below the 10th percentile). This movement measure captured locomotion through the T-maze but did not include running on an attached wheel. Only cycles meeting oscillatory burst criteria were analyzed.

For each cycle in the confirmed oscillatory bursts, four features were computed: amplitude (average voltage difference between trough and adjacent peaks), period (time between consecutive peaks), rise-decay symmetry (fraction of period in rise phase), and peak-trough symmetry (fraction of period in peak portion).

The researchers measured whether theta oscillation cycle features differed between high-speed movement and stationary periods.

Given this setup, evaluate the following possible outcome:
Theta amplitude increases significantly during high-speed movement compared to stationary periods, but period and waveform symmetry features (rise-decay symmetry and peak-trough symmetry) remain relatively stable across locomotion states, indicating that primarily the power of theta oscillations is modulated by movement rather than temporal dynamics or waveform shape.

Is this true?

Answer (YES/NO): NO